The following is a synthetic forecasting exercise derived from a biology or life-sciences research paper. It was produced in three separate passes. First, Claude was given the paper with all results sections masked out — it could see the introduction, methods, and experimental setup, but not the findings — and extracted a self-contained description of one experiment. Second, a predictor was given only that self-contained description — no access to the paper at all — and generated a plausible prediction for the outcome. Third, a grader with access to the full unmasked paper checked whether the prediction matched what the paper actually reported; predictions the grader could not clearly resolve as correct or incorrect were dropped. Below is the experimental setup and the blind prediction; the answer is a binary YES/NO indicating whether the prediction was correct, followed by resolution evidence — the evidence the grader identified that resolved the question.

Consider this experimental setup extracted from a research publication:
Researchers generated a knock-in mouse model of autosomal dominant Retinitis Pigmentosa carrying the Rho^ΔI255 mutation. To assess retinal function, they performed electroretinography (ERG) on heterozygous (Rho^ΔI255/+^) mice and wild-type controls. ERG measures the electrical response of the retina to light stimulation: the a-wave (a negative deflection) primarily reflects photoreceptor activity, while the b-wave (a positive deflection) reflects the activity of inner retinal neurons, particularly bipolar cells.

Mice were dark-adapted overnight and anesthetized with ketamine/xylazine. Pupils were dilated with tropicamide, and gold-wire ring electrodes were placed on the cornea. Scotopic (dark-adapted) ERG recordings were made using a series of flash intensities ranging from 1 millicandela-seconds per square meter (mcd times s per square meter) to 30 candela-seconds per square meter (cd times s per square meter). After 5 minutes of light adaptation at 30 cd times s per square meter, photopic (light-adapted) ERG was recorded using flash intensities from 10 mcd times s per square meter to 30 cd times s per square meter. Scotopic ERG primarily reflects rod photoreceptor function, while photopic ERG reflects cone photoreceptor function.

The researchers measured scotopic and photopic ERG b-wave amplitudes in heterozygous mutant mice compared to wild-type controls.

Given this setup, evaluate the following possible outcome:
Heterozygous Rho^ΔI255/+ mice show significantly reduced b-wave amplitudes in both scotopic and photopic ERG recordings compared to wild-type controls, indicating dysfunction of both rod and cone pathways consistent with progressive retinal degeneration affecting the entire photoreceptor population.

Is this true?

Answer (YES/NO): YES